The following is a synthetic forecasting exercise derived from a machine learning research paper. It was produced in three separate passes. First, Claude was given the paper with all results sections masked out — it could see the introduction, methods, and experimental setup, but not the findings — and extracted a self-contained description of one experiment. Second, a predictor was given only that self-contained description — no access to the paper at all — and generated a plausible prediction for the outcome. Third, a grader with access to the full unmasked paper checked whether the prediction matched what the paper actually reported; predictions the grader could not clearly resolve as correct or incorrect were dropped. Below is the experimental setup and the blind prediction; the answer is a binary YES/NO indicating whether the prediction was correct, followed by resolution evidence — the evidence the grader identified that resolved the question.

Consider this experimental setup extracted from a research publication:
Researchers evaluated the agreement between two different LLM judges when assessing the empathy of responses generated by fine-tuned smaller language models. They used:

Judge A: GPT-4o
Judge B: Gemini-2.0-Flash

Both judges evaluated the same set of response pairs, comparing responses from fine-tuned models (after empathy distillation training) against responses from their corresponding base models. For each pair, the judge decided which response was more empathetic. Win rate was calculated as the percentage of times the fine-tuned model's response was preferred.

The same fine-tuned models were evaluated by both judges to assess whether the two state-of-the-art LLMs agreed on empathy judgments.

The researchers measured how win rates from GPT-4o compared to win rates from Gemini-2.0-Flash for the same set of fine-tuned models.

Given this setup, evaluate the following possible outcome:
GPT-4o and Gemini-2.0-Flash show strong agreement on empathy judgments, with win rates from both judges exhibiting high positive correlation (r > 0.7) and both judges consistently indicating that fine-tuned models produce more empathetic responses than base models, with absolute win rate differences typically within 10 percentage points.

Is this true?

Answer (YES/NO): NO